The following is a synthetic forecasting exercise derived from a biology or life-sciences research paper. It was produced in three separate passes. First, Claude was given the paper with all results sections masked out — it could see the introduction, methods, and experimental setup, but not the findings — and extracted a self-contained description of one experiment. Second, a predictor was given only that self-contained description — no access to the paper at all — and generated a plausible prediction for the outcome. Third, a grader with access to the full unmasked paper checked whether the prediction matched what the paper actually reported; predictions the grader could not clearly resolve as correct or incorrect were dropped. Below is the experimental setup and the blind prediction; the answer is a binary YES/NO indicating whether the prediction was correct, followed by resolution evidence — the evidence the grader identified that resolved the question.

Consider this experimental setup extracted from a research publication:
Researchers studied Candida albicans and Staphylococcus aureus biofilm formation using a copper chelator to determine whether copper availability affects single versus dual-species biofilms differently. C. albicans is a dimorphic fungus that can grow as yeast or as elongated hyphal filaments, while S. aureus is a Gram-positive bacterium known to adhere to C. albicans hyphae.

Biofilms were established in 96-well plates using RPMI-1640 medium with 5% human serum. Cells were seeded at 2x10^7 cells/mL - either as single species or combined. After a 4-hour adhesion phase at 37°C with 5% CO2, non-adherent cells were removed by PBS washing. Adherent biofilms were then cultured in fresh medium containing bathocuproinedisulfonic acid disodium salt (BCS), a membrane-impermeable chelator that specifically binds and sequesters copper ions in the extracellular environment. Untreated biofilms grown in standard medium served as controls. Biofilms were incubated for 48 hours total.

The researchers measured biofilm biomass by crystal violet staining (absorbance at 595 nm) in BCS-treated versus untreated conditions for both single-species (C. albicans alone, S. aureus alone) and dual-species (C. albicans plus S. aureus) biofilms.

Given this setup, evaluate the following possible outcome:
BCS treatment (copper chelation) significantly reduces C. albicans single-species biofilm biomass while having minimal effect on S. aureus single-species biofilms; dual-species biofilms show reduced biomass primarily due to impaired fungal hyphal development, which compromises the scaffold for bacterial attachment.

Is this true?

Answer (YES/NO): NO